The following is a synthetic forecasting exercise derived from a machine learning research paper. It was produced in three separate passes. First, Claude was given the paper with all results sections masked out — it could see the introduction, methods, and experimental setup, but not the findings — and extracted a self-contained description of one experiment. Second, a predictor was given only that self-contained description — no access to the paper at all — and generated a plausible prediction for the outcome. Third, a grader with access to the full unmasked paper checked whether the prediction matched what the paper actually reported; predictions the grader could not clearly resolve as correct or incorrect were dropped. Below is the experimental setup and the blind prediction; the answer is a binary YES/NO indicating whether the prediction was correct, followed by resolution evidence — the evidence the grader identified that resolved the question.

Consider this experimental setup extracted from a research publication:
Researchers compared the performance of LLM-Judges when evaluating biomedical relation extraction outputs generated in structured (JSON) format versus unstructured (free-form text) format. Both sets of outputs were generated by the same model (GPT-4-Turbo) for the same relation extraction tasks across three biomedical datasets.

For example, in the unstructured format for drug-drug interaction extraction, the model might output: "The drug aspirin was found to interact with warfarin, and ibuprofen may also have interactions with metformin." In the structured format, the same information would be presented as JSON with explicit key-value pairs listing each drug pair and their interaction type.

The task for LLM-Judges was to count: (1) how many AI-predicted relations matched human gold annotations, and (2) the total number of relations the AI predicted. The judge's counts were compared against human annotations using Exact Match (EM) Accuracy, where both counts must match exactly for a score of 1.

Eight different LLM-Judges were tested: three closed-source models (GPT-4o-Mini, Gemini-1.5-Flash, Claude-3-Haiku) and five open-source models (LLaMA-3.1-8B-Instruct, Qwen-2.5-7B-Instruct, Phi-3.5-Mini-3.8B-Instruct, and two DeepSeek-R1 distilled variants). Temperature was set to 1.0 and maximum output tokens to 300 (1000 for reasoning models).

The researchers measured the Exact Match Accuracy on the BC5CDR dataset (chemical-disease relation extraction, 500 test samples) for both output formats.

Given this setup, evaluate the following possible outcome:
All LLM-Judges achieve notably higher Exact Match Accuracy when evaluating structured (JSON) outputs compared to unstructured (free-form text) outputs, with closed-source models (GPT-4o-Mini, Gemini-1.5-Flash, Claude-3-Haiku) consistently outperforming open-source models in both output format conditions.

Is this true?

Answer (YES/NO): NO